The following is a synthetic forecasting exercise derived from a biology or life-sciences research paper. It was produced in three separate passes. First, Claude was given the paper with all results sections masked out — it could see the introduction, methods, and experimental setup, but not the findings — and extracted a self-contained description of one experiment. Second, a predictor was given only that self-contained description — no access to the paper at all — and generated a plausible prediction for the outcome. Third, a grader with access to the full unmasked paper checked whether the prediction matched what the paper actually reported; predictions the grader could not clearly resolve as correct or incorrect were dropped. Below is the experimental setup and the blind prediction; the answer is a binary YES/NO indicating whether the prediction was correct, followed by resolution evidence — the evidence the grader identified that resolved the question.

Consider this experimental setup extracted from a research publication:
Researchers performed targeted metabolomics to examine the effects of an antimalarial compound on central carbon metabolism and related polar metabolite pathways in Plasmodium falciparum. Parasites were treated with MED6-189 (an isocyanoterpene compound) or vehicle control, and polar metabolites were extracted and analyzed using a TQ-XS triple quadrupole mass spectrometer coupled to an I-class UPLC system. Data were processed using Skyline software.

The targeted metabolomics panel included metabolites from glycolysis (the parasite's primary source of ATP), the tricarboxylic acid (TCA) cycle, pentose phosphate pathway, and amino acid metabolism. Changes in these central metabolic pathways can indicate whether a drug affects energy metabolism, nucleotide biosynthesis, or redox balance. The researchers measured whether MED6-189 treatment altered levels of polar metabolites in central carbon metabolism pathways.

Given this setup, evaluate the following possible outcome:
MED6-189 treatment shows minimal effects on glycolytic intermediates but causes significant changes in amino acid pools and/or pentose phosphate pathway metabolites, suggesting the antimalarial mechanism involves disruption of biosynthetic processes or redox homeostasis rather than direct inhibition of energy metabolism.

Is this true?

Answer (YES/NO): NO